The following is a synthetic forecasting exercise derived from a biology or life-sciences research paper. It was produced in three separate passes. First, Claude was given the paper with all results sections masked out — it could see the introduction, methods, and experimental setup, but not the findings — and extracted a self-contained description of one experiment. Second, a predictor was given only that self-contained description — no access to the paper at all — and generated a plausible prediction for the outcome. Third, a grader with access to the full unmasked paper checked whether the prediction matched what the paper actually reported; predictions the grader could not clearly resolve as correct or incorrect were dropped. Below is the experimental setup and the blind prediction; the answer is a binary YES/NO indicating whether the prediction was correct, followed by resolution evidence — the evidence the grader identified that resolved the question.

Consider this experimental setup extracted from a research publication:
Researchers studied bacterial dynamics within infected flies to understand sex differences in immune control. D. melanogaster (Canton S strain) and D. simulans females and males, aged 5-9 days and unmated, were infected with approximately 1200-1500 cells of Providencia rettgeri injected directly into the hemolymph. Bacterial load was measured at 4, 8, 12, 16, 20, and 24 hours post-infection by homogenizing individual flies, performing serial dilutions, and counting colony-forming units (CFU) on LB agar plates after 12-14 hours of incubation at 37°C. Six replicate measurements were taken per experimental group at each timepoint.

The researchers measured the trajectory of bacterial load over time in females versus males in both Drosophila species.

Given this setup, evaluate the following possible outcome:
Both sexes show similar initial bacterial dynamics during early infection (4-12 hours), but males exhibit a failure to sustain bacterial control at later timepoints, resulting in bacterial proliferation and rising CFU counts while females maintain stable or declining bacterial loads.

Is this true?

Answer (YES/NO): NO